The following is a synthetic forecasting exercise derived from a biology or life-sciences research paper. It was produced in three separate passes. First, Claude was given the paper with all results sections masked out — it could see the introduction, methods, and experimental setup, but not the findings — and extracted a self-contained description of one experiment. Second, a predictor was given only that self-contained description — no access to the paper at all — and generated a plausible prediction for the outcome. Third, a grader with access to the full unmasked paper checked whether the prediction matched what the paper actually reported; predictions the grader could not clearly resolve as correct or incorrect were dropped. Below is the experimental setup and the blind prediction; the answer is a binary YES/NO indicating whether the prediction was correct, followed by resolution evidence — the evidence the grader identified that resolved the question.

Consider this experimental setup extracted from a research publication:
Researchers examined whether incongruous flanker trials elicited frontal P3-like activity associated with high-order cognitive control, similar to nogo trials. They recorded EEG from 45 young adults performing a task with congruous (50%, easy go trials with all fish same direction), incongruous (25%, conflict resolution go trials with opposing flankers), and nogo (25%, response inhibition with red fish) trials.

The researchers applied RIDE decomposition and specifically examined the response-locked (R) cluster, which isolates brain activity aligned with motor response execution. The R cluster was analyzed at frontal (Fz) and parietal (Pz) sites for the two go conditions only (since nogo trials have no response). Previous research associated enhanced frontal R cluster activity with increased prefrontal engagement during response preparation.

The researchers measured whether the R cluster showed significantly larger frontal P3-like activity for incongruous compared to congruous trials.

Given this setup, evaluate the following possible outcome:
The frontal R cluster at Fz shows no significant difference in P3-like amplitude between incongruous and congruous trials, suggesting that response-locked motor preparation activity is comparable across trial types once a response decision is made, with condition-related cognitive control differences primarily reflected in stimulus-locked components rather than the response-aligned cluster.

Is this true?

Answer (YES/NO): NO